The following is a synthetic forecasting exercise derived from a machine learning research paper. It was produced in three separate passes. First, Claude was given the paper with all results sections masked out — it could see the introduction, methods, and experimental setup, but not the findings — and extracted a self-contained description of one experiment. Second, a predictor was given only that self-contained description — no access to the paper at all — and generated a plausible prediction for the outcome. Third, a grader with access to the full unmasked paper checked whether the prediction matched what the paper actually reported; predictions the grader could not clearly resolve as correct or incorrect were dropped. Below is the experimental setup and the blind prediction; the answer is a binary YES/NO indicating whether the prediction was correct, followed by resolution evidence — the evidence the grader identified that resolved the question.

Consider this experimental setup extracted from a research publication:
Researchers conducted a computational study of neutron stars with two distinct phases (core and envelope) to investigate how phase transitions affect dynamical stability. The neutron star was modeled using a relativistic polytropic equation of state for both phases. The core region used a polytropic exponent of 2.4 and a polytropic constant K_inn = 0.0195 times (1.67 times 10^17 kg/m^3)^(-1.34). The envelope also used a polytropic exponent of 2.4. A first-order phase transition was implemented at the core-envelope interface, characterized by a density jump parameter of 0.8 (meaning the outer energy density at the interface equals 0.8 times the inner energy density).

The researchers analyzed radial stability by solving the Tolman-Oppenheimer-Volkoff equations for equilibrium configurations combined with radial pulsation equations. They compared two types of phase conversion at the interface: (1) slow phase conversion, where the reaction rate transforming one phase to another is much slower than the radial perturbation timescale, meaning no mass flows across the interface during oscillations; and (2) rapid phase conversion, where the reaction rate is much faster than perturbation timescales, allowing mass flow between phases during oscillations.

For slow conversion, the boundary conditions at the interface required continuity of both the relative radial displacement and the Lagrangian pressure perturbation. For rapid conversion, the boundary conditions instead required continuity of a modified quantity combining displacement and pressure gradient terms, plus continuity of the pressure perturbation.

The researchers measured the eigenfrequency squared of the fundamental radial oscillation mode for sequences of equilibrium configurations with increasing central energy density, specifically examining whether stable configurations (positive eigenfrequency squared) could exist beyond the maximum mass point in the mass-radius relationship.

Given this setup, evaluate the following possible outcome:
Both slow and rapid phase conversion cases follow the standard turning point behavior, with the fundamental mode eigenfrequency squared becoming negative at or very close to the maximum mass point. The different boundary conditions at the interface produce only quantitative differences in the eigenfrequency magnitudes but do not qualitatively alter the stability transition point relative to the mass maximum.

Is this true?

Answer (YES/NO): NO